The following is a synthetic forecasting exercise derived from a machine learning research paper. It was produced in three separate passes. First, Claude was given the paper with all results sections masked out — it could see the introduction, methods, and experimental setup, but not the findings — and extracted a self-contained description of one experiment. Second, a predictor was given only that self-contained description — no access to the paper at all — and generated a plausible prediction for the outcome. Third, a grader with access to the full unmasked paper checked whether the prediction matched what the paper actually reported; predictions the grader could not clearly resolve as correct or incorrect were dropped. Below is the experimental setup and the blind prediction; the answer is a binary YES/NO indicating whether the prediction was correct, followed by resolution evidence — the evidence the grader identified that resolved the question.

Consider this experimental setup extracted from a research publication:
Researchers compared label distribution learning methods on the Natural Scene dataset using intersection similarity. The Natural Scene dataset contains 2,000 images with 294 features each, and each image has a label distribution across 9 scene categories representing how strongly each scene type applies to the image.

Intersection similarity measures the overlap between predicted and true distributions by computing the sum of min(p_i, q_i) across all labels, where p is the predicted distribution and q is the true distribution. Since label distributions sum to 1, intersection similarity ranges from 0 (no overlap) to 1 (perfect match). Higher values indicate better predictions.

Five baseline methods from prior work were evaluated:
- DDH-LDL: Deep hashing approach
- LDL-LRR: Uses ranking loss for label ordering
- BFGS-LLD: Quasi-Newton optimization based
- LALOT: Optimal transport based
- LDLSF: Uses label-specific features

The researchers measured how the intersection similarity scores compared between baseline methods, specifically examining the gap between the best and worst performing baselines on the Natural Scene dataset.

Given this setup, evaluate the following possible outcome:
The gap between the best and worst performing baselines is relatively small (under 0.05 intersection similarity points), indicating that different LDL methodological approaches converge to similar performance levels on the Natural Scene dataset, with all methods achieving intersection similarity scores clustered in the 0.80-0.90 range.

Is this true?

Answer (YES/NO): NO